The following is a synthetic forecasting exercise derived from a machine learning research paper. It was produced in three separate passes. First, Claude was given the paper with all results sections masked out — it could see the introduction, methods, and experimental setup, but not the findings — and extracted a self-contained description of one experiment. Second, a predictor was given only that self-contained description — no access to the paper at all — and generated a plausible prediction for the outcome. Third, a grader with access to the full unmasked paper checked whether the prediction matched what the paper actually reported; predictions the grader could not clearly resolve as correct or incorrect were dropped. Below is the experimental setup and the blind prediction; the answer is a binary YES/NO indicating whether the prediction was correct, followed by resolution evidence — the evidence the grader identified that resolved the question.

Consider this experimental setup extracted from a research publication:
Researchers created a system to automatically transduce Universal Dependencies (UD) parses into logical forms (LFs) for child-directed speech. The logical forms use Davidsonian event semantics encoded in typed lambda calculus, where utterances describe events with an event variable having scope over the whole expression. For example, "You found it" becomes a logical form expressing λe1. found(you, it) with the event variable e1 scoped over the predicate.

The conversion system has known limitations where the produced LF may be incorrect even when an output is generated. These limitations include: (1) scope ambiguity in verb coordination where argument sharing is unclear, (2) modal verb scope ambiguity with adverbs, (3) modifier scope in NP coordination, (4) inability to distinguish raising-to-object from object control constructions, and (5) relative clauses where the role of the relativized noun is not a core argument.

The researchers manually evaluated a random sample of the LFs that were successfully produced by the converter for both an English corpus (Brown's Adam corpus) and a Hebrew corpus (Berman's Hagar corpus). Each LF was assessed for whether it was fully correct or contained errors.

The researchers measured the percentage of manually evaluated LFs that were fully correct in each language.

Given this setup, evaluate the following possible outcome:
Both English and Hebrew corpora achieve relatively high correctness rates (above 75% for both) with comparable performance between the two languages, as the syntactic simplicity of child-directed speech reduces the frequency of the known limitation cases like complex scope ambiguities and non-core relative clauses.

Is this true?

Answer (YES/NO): YES